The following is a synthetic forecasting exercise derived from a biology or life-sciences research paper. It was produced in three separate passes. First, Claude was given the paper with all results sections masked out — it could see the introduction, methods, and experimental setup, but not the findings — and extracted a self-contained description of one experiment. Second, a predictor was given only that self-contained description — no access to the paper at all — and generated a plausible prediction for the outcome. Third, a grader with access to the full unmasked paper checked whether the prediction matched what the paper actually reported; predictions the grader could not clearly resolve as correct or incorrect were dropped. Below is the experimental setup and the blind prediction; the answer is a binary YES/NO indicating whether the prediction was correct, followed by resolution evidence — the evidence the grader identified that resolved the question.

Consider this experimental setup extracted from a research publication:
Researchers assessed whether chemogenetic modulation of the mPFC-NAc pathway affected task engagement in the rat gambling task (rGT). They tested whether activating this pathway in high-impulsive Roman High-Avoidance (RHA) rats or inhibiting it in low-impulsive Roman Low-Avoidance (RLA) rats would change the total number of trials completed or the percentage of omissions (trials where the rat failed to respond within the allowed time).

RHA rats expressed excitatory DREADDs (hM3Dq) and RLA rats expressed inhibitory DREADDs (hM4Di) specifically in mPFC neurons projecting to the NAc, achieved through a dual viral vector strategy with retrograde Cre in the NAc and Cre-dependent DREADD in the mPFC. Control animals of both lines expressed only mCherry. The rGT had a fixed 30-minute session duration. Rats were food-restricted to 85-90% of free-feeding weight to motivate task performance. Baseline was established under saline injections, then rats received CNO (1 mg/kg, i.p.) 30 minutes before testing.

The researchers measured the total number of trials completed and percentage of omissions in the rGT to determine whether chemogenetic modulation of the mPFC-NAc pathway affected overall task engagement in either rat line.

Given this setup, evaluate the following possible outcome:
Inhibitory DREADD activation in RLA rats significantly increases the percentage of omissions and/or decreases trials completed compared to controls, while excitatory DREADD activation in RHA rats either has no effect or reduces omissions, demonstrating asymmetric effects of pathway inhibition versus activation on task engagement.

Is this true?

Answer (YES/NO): NO